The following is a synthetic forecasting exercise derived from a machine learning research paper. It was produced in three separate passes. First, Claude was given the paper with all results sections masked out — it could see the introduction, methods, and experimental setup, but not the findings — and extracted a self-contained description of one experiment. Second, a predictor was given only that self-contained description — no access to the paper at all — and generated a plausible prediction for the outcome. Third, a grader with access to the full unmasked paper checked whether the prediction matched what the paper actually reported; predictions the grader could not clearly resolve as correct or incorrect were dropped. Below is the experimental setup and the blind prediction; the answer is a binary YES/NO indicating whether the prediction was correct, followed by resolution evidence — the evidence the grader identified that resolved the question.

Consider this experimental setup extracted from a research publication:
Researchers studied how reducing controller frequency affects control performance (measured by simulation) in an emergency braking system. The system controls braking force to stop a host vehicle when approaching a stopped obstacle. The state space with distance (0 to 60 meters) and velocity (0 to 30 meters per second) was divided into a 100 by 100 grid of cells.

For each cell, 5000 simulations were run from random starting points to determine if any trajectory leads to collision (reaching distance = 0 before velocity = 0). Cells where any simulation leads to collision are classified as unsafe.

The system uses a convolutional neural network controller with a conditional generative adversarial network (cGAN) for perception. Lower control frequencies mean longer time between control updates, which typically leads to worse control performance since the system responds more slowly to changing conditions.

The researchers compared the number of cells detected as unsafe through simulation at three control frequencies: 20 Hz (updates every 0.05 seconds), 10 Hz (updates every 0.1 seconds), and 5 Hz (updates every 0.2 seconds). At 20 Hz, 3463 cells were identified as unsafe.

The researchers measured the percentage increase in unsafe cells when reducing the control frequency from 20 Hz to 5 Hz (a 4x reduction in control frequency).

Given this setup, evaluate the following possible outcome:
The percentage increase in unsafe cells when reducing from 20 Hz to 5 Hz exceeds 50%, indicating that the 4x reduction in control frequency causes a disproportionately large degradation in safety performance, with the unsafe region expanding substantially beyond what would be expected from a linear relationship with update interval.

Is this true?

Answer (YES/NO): NO